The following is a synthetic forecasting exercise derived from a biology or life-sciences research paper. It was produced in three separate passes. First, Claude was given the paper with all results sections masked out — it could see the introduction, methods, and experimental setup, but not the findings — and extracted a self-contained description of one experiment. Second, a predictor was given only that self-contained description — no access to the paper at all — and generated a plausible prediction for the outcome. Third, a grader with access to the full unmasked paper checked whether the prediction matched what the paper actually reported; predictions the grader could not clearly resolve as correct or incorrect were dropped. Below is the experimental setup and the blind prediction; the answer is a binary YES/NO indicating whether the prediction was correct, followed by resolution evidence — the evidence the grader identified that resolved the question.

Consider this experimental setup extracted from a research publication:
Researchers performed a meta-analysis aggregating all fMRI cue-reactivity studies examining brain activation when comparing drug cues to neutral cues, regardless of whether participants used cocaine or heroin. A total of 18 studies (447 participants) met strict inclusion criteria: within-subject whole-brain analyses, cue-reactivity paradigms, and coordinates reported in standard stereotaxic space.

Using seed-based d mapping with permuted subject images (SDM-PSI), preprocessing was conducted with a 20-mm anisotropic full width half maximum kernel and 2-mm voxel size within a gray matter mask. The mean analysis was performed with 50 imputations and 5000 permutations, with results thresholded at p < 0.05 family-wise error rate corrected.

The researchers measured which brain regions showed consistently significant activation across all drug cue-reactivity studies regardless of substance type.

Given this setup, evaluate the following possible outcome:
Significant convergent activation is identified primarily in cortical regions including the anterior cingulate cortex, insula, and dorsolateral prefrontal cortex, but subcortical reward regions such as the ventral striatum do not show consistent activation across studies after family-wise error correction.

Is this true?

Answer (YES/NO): NO